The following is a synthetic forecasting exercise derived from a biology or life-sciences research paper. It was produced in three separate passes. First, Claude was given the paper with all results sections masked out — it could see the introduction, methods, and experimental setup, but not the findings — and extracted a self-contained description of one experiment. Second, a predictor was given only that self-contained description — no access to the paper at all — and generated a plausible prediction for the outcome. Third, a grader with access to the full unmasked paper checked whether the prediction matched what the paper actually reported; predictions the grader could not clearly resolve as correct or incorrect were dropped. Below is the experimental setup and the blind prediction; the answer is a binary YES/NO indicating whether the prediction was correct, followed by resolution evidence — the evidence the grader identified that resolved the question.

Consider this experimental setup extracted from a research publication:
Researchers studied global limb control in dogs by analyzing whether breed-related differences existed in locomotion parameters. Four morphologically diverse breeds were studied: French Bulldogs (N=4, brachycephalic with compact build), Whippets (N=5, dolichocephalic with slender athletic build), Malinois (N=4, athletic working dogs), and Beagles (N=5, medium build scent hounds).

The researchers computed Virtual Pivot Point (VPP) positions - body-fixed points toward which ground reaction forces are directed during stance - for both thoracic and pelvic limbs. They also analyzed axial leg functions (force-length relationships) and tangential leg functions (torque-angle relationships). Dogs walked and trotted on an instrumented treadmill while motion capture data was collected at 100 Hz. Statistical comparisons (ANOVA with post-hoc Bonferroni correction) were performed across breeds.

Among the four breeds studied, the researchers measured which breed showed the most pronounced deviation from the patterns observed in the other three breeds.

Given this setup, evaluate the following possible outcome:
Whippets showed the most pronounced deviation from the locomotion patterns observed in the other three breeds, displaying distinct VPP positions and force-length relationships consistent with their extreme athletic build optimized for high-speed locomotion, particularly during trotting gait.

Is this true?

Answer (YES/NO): NO